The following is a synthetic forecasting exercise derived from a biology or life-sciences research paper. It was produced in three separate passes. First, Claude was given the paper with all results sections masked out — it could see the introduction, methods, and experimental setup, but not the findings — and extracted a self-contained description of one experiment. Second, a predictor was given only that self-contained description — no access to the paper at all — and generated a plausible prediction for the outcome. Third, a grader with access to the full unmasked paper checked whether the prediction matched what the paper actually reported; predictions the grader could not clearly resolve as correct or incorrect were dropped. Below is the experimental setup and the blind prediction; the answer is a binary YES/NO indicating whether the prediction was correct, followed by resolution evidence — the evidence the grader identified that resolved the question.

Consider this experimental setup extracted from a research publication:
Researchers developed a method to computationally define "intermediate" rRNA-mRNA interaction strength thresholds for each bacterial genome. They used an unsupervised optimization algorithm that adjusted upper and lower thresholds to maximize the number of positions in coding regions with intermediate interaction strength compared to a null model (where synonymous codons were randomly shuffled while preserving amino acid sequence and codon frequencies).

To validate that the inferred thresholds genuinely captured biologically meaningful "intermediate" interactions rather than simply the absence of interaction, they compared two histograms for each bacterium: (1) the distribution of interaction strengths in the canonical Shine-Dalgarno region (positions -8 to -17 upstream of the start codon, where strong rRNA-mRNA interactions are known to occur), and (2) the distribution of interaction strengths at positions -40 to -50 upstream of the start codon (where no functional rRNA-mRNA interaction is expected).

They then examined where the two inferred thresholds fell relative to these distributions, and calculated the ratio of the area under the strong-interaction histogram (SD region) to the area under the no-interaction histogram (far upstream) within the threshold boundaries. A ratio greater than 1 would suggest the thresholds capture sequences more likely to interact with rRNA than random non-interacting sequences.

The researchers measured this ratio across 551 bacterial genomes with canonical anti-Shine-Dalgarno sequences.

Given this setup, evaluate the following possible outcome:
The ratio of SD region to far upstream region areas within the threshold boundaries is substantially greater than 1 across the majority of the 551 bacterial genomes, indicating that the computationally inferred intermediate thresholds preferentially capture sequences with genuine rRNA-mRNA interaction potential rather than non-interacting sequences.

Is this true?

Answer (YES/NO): YES